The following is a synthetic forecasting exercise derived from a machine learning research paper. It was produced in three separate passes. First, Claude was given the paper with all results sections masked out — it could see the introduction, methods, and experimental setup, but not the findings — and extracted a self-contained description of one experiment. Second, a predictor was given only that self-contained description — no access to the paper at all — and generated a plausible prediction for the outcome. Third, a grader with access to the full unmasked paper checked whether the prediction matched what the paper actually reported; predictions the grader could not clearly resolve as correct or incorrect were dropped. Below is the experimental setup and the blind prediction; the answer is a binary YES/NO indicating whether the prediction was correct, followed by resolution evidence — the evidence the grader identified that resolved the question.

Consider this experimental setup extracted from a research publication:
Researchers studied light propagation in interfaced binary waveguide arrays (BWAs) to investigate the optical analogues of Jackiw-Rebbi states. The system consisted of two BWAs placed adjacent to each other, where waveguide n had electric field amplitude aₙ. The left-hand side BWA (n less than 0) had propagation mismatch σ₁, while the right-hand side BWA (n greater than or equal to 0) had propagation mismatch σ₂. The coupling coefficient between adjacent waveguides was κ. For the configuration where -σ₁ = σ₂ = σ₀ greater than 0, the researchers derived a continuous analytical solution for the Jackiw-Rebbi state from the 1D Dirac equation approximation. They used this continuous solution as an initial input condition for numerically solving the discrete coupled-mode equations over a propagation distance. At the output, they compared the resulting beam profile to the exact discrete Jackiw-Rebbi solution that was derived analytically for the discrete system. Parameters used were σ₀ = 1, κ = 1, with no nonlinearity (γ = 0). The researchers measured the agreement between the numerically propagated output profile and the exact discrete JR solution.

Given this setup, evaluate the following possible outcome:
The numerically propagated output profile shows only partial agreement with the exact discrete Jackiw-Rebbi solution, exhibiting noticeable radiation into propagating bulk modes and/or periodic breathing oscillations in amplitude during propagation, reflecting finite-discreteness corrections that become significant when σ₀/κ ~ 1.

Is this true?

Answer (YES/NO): NO